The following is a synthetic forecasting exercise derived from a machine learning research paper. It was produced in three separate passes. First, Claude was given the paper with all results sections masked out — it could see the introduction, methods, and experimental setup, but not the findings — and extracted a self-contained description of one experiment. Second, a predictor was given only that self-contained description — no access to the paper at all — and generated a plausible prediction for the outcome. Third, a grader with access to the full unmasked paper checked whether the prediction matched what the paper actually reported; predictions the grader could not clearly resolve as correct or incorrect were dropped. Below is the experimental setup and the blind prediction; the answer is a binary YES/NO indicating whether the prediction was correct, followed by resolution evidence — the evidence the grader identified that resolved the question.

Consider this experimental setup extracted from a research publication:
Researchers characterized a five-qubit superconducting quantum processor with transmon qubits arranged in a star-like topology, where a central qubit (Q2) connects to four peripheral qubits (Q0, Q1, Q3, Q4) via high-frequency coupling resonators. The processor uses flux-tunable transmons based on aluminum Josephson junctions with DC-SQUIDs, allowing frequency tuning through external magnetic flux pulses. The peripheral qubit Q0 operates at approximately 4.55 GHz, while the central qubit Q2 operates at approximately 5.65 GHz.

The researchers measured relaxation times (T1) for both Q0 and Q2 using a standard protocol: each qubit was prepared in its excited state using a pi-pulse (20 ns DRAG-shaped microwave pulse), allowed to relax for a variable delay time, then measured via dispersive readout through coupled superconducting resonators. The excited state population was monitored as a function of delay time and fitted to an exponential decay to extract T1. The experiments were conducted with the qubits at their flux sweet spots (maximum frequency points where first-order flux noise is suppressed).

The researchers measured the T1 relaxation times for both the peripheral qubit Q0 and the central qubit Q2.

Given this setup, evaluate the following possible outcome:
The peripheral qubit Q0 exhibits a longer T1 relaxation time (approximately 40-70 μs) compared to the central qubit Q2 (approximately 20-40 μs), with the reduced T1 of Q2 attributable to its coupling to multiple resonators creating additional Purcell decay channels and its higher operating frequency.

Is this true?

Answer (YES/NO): NO